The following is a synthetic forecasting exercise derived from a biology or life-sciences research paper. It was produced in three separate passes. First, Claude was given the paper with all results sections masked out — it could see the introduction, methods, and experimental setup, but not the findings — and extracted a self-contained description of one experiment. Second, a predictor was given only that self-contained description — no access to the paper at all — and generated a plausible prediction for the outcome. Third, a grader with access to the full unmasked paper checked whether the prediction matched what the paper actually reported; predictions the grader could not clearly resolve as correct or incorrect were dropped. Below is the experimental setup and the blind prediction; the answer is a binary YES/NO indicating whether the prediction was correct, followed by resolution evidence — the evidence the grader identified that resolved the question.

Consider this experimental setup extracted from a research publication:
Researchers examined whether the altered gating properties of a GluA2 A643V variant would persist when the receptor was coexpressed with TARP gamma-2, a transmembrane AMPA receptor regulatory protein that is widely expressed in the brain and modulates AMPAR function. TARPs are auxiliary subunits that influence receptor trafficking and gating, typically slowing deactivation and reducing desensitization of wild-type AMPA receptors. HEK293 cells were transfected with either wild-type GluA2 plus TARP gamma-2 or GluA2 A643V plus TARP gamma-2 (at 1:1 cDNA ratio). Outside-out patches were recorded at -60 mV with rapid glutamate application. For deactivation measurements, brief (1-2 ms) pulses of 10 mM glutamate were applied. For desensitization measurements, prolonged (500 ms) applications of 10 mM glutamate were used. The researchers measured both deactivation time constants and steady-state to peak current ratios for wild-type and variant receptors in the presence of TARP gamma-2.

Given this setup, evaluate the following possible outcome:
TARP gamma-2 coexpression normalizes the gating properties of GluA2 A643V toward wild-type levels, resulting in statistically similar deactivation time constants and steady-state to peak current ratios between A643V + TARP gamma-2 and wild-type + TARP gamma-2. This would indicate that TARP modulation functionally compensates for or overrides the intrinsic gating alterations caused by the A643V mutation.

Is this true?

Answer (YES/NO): NO